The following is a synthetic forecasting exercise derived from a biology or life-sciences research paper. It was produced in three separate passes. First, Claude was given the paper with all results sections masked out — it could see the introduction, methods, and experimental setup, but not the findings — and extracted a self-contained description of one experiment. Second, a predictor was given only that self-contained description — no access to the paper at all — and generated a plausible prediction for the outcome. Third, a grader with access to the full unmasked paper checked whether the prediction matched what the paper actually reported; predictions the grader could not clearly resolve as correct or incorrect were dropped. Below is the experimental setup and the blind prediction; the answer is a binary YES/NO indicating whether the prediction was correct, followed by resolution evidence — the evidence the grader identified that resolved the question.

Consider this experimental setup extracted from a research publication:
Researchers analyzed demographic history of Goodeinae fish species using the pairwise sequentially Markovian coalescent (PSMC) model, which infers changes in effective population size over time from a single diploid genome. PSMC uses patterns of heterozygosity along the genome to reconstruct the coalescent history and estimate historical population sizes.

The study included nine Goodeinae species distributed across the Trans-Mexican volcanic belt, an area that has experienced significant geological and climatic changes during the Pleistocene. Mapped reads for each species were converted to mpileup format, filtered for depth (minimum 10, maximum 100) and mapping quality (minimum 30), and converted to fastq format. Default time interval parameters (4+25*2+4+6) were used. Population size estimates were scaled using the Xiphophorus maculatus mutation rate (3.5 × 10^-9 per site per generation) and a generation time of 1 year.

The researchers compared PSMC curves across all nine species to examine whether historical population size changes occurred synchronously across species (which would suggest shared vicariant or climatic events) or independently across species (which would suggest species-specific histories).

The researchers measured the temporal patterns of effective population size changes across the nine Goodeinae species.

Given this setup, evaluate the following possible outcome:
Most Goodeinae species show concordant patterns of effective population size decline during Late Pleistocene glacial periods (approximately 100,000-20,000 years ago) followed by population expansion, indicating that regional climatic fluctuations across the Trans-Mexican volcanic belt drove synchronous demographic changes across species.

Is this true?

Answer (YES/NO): NO